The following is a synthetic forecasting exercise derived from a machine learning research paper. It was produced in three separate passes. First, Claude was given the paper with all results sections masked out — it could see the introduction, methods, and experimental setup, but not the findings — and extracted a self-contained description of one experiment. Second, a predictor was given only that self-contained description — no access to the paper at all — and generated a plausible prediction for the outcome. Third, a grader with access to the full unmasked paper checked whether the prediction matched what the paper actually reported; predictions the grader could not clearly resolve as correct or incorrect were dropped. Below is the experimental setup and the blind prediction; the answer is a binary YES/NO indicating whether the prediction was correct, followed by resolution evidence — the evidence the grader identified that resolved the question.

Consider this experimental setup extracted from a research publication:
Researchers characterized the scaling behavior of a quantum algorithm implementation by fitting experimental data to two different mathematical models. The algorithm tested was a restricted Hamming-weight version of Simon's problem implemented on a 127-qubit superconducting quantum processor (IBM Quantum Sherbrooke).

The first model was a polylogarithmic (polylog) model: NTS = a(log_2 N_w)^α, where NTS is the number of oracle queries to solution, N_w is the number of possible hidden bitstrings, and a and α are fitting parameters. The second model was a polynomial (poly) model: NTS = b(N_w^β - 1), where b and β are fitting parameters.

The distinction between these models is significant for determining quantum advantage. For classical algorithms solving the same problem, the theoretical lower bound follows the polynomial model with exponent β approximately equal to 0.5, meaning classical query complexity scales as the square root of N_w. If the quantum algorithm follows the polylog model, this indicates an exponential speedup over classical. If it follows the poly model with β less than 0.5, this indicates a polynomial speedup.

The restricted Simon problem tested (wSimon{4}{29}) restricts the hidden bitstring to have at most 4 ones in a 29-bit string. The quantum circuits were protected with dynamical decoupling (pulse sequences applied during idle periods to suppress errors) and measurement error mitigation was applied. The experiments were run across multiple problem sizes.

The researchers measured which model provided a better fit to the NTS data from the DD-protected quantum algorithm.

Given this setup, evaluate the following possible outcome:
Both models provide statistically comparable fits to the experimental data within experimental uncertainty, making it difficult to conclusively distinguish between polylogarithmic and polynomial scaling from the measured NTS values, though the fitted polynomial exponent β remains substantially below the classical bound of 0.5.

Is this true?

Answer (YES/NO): NO